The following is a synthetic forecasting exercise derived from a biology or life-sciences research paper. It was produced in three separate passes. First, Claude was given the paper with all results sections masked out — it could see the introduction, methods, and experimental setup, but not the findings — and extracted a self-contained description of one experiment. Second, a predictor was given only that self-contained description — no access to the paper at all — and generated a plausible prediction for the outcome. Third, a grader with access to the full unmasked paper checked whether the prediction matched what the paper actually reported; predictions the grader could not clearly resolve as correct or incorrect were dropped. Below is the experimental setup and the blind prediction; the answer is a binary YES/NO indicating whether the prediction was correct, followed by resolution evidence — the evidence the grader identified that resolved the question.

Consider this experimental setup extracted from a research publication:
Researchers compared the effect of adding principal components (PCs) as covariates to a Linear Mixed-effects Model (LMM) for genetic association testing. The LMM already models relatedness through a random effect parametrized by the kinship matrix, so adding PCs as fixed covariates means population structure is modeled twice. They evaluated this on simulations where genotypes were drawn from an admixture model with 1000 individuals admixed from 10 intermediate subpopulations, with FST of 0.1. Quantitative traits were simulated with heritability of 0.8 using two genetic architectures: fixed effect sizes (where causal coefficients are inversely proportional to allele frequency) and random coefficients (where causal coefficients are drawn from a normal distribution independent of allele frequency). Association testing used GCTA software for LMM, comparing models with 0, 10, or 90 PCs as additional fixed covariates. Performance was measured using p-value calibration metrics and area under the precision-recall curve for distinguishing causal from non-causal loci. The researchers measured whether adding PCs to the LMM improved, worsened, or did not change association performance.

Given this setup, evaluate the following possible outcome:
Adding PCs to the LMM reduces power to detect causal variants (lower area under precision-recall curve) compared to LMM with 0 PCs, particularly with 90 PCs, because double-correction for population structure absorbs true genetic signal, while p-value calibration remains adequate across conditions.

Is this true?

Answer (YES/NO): YES